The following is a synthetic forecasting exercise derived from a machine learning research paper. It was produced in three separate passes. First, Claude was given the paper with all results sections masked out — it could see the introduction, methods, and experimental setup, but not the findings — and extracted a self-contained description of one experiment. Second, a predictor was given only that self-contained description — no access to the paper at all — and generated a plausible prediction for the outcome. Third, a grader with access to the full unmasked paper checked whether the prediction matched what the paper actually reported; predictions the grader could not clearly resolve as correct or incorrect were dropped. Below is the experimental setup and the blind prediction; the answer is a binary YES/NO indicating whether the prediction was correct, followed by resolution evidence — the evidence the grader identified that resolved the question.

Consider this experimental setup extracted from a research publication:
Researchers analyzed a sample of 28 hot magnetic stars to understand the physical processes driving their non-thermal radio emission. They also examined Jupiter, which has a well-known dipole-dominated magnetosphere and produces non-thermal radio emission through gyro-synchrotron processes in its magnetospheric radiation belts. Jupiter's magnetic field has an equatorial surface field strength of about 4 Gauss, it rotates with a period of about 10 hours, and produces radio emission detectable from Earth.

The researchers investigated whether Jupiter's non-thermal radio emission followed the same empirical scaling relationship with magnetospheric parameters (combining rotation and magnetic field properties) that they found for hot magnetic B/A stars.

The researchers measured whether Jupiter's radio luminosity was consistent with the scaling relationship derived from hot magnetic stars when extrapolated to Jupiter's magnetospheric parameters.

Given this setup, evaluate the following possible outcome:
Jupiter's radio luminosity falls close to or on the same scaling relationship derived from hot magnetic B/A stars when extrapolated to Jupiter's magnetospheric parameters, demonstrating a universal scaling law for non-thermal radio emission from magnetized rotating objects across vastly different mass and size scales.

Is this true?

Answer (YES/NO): YES